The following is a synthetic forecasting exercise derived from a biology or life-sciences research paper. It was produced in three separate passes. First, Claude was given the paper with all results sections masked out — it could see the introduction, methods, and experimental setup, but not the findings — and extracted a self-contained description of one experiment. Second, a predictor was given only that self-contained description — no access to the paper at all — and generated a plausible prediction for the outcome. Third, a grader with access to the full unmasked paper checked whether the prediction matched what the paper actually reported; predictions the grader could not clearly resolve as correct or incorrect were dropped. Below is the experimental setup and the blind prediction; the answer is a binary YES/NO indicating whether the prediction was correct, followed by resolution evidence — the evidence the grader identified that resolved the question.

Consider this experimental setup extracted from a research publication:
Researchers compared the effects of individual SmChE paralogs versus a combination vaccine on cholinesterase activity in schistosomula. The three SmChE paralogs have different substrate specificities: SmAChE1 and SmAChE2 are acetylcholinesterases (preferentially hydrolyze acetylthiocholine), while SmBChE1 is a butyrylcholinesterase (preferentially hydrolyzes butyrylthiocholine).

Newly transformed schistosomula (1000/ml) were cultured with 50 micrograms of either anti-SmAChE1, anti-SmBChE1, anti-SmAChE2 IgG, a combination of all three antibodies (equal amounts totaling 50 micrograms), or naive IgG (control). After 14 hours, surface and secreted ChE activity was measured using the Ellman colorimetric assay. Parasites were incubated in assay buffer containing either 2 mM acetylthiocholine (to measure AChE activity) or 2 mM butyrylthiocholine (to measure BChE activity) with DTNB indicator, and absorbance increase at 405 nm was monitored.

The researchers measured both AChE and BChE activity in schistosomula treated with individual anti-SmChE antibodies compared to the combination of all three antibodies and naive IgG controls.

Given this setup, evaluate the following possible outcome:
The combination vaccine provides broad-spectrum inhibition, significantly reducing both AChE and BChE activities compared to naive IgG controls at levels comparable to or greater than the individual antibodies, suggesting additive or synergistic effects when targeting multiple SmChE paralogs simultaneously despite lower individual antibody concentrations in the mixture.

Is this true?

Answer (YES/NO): YES